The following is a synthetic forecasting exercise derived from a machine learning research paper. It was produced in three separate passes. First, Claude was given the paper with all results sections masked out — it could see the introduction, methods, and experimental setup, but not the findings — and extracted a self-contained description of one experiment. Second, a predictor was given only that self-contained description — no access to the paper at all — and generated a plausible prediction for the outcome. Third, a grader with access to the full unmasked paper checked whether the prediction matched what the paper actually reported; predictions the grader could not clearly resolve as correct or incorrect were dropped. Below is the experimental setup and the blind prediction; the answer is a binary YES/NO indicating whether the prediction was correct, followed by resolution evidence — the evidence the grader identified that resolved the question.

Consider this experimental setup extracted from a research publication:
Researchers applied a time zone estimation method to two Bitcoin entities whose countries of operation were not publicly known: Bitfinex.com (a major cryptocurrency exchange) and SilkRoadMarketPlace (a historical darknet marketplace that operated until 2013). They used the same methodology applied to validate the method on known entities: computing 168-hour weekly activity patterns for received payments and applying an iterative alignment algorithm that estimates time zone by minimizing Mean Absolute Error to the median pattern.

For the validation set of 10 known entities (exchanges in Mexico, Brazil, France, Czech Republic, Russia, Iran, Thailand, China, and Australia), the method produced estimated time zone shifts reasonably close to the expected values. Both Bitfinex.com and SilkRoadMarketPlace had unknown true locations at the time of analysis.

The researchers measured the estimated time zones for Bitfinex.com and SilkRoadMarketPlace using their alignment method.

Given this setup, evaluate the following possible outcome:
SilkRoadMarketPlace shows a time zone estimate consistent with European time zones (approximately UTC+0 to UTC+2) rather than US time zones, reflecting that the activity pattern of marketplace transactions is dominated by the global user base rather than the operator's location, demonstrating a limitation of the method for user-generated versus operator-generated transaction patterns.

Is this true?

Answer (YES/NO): NO